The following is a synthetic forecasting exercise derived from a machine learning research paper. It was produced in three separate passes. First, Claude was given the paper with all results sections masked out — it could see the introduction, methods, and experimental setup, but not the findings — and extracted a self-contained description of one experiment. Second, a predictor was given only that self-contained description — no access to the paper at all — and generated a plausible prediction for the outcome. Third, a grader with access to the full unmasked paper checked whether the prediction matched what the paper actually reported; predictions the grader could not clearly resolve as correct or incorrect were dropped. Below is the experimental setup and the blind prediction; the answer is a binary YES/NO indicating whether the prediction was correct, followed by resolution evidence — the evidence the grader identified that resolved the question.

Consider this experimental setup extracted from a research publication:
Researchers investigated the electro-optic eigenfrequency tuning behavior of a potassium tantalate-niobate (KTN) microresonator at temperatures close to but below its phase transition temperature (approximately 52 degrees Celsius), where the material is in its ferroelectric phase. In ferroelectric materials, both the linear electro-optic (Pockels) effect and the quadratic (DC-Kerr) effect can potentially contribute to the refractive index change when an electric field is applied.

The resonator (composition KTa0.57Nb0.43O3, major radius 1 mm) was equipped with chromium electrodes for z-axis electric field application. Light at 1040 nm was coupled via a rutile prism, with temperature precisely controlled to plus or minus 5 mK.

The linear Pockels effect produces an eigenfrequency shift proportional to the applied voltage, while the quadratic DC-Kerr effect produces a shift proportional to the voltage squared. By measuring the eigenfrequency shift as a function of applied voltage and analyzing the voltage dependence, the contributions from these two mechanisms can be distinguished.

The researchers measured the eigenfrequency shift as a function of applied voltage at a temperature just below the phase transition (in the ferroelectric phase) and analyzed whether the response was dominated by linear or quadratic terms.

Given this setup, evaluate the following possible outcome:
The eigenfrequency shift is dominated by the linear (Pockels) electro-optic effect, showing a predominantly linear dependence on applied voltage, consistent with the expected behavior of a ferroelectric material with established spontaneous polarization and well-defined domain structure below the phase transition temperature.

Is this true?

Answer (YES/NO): NO